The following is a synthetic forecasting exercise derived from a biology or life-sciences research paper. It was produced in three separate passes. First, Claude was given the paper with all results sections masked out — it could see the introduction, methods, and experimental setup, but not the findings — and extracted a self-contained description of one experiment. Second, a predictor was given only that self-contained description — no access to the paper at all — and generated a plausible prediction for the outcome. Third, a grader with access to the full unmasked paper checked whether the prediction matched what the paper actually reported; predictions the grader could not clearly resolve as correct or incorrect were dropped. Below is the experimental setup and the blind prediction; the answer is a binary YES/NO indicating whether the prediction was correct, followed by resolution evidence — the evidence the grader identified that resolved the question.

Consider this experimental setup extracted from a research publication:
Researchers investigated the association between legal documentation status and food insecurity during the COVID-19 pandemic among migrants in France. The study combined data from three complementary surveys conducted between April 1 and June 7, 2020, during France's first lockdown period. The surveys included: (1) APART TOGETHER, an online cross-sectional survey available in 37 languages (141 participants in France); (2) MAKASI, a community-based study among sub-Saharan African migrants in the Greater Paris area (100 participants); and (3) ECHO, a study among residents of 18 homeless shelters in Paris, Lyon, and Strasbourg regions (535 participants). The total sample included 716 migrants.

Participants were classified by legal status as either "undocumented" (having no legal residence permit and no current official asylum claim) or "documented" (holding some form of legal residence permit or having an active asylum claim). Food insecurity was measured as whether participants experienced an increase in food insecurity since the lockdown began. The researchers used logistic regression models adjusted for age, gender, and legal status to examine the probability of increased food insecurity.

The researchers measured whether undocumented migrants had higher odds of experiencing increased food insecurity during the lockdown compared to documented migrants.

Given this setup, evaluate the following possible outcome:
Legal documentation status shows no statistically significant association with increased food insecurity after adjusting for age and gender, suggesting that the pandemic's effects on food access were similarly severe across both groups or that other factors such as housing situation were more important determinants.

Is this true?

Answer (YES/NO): NO